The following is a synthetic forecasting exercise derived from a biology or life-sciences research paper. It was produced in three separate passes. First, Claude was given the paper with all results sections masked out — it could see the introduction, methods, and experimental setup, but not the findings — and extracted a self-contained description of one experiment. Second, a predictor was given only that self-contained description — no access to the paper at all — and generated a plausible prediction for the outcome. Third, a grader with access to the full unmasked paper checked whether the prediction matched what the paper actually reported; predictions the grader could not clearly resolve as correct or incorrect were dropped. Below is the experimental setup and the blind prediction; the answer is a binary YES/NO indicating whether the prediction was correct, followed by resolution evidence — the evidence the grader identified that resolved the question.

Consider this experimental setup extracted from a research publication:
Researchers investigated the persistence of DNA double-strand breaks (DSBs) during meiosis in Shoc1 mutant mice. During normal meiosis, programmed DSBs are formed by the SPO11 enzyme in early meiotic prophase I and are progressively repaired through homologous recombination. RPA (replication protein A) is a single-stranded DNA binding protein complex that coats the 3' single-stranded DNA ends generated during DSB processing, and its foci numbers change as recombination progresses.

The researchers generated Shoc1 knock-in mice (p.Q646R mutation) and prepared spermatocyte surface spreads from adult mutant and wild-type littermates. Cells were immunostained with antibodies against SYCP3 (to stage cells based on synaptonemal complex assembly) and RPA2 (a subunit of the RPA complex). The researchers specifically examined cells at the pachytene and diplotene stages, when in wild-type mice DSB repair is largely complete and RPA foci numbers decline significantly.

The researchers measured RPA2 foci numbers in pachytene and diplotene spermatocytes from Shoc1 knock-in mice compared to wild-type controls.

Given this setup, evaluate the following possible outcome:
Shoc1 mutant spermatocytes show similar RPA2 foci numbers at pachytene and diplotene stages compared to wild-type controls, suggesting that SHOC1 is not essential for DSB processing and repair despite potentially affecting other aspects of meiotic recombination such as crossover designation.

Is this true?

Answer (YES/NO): NO